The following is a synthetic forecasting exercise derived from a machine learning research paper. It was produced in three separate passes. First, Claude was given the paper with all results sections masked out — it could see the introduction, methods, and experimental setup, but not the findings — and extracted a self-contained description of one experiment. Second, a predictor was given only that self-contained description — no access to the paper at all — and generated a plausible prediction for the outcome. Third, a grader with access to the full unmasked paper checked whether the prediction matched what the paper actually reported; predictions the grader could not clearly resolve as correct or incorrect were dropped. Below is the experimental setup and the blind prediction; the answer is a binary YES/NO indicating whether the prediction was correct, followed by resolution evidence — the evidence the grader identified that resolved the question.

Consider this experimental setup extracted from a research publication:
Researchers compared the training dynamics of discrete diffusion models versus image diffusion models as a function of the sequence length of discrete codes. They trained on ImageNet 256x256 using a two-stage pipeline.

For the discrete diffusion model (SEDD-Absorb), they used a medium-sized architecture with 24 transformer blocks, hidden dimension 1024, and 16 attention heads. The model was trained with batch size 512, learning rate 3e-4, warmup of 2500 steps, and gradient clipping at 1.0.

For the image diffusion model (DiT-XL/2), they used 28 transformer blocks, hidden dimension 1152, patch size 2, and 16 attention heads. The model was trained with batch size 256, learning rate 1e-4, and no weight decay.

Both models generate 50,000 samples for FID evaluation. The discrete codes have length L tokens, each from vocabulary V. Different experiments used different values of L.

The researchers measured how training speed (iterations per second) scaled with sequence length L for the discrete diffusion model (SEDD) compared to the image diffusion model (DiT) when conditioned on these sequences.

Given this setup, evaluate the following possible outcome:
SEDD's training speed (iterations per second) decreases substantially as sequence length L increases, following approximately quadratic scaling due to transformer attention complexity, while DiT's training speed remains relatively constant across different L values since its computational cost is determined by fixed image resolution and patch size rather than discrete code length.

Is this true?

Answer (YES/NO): NO